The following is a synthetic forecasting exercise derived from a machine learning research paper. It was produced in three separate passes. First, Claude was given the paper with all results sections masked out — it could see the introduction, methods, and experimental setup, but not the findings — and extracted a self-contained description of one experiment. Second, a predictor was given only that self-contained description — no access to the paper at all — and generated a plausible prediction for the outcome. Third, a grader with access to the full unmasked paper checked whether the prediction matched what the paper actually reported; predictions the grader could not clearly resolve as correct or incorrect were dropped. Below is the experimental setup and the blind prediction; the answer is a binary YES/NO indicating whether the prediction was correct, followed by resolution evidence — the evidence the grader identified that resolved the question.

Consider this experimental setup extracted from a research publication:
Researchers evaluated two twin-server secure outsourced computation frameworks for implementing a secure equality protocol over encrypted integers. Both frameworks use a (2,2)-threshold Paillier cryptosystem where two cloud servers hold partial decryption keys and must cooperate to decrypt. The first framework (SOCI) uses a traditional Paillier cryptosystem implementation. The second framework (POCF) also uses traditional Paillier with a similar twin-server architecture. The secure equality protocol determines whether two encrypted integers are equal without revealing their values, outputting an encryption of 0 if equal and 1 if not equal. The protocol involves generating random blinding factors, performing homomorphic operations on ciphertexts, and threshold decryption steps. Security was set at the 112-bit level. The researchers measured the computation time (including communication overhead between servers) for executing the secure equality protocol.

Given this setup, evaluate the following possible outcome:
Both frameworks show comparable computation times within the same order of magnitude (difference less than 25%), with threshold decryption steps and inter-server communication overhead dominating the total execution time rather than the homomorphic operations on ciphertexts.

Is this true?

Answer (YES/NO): NO